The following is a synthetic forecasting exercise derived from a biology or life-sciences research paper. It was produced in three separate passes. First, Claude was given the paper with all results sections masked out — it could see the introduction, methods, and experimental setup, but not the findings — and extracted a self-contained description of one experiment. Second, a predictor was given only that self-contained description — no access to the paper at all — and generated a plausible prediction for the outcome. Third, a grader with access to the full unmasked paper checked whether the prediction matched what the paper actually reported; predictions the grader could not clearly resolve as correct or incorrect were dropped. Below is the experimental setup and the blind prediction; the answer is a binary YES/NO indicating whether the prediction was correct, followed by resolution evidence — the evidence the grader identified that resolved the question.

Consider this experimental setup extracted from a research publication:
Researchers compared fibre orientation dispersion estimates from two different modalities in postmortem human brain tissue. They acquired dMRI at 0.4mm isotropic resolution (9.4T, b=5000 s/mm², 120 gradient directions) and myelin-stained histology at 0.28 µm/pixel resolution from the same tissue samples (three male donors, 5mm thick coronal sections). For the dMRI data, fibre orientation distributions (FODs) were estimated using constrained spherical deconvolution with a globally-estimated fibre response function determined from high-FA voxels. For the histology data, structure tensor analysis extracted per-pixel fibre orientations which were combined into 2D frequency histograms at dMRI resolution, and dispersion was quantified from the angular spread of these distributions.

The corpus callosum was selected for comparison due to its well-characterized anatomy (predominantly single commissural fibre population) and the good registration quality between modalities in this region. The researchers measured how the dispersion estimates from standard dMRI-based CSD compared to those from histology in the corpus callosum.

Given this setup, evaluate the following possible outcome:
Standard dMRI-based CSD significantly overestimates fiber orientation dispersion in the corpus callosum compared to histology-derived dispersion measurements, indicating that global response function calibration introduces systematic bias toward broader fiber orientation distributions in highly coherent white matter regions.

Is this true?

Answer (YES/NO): YES